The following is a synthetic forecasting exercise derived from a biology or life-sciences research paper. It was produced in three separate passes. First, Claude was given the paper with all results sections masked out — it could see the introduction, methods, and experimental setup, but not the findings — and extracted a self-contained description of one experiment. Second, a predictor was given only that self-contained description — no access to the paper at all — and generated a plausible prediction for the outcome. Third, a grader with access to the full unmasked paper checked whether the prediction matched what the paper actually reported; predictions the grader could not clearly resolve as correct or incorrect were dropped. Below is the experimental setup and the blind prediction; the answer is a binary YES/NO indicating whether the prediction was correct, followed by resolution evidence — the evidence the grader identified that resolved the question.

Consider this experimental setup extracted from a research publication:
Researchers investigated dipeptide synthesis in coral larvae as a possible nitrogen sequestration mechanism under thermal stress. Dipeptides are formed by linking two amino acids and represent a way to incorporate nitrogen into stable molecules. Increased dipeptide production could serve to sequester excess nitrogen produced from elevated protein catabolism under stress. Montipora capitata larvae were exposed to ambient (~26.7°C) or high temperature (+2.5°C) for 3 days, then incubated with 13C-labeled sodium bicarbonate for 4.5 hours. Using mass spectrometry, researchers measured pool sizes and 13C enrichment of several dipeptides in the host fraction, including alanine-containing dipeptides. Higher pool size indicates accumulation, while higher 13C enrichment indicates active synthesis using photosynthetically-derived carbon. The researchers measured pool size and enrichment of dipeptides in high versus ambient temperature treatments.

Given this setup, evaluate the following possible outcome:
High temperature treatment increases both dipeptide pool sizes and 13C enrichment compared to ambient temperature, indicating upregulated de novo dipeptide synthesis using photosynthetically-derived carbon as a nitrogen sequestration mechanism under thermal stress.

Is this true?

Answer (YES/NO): YES